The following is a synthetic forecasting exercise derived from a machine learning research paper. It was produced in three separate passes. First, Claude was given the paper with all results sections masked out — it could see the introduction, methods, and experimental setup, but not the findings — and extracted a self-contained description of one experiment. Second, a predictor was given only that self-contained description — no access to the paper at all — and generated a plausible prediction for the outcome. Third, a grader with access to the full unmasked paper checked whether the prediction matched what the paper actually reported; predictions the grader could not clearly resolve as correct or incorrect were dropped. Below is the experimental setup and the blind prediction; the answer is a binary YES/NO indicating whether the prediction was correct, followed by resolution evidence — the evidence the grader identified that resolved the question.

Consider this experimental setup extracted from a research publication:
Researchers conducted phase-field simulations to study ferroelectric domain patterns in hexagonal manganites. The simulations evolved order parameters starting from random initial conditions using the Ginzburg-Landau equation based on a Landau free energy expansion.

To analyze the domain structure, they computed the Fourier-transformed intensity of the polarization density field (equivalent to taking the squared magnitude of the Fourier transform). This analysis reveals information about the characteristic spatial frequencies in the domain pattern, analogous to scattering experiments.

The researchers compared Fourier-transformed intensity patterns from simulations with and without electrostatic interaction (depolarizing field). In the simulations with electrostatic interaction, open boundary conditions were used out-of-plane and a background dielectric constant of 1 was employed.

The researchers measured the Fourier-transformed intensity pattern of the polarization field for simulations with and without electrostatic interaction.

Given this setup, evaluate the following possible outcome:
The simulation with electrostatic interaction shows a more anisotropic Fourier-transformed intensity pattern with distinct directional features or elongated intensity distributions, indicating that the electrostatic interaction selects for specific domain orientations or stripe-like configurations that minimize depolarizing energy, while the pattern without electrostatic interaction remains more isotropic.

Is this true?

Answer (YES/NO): NO